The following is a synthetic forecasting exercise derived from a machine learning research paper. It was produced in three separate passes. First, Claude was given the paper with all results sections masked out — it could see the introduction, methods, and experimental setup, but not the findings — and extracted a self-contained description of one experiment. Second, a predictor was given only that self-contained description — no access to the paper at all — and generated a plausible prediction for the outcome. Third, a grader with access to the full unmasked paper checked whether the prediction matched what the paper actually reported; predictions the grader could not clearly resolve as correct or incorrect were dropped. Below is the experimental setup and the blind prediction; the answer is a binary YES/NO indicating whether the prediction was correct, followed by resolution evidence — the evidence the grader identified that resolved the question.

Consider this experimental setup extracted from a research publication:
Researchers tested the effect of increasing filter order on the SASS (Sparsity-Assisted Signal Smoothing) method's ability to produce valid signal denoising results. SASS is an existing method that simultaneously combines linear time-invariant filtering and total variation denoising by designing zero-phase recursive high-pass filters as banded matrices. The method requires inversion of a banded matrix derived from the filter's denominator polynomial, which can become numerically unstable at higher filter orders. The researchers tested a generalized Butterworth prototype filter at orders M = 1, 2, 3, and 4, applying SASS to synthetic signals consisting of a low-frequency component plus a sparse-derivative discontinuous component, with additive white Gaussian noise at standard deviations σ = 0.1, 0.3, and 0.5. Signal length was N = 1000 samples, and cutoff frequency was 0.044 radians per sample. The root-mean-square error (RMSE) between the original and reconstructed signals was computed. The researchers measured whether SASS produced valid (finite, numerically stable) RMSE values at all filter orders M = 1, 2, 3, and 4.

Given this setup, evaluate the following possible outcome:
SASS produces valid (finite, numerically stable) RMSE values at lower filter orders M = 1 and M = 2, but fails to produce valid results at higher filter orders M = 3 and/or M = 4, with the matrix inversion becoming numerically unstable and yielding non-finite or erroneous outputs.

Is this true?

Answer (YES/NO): NO